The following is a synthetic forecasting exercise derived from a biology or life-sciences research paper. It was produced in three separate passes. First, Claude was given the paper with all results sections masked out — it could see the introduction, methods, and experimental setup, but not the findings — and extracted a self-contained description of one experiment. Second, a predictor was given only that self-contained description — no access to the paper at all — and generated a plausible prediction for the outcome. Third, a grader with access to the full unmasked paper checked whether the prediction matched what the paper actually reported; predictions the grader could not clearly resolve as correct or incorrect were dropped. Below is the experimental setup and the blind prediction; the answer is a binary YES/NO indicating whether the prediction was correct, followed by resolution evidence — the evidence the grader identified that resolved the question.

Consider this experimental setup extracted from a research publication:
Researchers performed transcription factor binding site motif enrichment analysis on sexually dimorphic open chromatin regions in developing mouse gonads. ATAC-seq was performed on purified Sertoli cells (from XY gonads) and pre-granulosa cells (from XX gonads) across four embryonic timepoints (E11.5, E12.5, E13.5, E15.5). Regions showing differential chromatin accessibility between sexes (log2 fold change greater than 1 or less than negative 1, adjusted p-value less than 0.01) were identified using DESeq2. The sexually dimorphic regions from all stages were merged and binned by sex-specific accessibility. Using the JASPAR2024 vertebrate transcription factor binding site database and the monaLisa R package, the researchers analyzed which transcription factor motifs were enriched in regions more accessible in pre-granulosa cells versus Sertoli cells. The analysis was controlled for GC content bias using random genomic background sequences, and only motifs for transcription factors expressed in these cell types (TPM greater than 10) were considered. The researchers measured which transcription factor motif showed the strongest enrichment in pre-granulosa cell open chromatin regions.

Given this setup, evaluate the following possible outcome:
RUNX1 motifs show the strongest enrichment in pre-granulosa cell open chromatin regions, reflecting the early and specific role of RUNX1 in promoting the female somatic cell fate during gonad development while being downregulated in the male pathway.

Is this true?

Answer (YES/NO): NO